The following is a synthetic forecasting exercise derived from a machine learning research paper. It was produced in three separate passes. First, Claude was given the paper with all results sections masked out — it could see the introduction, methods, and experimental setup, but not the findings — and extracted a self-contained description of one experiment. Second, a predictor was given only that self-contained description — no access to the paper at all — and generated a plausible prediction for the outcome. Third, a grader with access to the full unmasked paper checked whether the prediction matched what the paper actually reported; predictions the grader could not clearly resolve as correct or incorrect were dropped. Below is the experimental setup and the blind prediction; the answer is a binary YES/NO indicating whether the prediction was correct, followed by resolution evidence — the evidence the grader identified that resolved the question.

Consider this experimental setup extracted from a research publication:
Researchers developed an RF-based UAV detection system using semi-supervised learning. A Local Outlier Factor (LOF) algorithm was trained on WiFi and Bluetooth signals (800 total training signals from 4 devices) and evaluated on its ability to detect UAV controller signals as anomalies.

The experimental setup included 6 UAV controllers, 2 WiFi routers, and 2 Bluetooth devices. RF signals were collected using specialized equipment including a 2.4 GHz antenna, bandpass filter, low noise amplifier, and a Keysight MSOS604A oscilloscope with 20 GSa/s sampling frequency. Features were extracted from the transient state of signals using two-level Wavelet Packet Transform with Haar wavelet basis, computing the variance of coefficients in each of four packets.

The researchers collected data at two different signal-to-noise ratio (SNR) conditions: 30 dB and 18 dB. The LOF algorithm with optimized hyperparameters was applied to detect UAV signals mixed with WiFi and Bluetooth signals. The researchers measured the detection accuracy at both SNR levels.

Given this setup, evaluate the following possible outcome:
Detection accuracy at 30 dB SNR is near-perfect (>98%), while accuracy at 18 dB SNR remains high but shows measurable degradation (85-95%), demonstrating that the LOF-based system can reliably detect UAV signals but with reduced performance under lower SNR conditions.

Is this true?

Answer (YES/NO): NO